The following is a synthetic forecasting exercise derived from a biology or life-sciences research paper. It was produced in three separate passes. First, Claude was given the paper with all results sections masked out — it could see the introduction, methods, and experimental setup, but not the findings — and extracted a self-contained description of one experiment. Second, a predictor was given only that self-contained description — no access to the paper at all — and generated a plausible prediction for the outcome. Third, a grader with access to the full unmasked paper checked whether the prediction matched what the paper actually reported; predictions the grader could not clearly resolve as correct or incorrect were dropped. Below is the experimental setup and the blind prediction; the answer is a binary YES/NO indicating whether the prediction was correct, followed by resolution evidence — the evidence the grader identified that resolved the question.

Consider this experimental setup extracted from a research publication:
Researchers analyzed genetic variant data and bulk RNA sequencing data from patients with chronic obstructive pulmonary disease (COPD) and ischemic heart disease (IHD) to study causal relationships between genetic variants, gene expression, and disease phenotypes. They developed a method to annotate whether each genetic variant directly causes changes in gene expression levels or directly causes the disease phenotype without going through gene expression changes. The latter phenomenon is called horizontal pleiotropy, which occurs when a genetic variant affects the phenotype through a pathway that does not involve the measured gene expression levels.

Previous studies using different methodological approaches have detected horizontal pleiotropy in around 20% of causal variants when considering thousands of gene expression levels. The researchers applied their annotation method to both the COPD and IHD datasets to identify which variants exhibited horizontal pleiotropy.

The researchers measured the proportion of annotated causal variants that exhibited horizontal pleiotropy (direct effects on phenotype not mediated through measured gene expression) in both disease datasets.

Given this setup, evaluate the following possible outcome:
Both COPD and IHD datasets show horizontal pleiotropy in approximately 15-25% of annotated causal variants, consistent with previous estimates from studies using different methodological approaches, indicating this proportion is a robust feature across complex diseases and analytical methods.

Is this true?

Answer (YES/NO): NO